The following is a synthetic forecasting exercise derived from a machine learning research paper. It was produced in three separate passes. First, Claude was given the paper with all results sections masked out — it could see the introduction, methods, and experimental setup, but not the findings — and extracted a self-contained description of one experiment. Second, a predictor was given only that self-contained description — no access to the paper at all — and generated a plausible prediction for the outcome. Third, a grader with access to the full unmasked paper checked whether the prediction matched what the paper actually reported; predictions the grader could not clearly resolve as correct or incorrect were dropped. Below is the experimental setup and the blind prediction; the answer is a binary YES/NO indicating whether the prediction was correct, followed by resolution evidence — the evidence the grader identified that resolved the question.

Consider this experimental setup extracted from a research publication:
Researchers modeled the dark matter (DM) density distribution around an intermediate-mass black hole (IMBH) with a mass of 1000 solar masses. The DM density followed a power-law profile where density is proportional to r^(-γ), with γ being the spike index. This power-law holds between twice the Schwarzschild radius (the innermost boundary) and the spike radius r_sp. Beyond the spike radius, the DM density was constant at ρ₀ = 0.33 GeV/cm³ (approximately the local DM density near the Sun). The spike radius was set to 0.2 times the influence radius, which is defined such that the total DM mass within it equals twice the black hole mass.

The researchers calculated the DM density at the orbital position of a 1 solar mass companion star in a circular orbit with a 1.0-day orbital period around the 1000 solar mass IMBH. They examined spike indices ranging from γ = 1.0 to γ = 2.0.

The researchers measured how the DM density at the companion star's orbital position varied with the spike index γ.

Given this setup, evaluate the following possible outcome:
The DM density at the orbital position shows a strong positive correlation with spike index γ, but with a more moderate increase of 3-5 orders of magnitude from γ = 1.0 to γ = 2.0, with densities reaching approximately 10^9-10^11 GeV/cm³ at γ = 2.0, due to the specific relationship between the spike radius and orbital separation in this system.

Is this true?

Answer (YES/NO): NO